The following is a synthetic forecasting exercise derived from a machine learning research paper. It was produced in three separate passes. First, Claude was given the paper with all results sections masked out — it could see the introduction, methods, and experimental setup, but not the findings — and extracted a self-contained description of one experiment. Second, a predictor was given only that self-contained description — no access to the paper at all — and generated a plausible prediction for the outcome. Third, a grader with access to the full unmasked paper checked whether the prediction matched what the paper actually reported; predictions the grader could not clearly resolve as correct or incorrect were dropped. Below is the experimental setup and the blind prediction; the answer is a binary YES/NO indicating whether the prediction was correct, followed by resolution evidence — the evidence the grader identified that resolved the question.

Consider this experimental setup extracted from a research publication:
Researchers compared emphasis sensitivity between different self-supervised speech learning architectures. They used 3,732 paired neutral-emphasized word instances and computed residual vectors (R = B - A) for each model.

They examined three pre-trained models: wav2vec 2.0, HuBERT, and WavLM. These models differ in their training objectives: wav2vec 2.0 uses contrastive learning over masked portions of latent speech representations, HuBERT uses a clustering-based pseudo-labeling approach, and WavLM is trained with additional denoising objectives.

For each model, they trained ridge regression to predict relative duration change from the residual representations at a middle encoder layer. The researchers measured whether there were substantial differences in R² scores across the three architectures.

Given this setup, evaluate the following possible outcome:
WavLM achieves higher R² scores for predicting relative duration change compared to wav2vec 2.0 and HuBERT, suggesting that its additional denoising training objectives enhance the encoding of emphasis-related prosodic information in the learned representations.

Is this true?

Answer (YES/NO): NO